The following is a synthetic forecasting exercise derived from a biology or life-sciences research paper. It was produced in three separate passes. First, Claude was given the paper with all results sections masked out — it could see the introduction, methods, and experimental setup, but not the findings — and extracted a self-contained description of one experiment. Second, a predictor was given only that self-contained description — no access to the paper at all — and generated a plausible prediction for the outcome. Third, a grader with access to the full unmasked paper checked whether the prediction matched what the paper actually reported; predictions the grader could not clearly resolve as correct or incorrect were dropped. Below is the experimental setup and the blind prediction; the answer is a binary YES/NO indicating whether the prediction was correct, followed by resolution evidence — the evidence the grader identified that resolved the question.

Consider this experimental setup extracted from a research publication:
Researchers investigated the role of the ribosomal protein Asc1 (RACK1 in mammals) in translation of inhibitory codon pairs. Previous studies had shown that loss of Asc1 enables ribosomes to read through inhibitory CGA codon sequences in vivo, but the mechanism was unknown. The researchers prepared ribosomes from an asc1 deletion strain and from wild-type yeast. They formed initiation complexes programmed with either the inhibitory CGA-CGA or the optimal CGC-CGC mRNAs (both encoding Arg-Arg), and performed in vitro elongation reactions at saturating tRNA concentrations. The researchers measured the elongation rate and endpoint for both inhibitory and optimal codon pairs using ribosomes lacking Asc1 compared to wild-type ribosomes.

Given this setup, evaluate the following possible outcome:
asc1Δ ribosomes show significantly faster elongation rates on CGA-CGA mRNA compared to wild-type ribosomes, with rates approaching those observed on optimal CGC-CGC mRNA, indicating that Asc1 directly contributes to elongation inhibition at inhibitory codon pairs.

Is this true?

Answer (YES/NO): NO